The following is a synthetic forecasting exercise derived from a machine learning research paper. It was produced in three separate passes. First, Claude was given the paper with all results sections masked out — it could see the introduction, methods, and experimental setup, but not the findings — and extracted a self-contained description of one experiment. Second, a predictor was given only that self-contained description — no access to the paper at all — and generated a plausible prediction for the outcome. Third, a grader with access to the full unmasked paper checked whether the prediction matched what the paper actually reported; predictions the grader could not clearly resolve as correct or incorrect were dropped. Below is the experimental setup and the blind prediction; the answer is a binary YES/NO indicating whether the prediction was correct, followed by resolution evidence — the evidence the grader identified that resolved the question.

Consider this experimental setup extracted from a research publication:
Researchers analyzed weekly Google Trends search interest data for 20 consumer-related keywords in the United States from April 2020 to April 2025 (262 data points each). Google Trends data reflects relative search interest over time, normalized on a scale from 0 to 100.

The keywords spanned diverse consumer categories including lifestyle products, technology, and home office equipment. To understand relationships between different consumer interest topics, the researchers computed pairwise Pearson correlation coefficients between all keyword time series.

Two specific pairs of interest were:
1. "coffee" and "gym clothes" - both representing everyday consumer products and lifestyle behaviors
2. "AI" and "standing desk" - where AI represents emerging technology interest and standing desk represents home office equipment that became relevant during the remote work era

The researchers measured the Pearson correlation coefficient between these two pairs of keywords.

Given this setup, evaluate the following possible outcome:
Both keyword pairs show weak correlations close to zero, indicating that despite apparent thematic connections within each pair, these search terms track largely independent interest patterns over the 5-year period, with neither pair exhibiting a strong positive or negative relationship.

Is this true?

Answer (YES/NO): NO